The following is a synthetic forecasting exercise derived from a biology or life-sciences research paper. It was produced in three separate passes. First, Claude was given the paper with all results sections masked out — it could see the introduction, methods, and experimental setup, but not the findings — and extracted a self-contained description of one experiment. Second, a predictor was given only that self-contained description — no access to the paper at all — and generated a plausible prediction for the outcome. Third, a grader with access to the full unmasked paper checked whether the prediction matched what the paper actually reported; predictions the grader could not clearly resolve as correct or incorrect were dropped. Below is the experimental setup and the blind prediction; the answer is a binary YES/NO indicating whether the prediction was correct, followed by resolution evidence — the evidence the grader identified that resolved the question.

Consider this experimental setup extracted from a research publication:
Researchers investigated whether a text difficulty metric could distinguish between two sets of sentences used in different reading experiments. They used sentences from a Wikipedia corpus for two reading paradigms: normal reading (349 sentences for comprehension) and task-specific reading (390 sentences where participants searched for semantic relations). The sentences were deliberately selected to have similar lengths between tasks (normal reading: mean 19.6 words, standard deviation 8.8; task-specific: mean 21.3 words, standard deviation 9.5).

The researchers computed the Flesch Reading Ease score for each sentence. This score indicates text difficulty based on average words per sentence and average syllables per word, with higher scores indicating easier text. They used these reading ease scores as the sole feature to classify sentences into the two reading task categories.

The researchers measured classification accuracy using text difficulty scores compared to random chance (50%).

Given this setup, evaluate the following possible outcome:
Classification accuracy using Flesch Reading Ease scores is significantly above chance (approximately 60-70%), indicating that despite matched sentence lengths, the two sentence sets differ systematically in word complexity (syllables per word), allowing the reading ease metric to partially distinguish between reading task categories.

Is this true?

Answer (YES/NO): NO